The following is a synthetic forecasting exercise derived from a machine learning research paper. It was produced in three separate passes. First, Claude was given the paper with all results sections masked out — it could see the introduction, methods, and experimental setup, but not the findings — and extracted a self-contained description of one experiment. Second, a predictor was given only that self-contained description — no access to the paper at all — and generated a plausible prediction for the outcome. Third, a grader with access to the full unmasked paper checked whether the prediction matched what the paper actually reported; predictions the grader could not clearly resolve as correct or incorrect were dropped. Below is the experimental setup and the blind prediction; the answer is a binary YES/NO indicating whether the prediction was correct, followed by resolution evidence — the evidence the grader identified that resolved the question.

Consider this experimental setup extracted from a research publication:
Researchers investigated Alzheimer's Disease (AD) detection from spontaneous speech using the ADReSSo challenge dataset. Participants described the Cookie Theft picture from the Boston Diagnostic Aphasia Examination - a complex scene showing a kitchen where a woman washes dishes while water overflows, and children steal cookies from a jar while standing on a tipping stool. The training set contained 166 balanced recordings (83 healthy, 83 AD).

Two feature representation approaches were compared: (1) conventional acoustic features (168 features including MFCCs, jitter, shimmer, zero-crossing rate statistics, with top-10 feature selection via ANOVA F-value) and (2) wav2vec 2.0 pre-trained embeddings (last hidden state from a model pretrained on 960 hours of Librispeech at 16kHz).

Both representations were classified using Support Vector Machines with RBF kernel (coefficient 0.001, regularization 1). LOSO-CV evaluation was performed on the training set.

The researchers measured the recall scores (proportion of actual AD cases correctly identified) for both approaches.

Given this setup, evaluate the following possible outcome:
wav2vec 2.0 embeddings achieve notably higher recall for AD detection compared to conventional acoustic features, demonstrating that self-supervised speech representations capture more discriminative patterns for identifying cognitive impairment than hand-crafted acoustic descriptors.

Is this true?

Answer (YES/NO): YES